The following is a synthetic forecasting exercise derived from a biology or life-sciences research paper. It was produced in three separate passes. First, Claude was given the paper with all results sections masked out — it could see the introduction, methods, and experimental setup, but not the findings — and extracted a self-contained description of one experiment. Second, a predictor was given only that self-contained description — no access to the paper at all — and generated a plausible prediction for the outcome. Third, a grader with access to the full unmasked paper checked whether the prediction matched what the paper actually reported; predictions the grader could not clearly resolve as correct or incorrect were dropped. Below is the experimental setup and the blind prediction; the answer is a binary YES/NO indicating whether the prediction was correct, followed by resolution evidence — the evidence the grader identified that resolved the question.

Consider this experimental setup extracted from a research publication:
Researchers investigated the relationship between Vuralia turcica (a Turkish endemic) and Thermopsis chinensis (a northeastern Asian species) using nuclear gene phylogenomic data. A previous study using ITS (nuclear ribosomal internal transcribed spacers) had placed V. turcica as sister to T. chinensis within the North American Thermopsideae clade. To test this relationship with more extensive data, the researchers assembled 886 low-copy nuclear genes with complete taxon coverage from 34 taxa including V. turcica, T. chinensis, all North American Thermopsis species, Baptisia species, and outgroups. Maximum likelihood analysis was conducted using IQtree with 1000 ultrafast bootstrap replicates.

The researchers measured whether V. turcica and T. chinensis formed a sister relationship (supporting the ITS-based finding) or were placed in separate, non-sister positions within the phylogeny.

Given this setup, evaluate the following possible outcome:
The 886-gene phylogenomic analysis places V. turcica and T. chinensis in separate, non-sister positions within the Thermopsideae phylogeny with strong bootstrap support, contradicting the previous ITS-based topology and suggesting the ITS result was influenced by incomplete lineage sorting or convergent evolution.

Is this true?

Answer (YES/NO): NO